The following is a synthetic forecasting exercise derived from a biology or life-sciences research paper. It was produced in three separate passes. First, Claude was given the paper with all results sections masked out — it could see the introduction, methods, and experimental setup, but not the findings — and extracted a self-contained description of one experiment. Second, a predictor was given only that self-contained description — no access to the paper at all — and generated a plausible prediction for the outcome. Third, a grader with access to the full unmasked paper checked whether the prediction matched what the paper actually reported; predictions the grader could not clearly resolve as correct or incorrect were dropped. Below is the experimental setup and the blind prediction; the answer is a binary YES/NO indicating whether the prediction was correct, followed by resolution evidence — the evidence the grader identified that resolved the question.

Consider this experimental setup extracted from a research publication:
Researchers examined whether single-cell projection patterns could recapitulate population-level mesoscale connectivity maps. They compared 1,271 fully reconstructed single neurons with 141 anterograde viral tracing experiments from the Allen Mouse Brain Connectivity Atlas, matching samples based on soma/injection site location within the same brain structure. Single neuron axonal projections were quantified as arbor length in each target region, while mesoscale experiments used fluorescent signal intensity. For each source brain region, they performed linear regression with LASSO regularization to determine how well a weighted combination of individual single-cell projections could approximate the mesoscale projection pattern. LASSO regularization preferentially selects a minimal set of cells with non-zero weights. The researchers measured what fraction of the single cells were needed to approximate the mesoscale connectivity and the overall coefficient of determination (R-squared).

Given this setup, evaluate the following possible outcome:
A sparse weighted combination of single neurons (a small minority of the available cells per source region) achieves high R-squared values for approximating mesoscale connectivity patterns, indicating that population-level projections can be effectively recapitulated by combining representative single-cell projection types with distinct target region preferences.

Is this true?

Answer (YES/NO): YES